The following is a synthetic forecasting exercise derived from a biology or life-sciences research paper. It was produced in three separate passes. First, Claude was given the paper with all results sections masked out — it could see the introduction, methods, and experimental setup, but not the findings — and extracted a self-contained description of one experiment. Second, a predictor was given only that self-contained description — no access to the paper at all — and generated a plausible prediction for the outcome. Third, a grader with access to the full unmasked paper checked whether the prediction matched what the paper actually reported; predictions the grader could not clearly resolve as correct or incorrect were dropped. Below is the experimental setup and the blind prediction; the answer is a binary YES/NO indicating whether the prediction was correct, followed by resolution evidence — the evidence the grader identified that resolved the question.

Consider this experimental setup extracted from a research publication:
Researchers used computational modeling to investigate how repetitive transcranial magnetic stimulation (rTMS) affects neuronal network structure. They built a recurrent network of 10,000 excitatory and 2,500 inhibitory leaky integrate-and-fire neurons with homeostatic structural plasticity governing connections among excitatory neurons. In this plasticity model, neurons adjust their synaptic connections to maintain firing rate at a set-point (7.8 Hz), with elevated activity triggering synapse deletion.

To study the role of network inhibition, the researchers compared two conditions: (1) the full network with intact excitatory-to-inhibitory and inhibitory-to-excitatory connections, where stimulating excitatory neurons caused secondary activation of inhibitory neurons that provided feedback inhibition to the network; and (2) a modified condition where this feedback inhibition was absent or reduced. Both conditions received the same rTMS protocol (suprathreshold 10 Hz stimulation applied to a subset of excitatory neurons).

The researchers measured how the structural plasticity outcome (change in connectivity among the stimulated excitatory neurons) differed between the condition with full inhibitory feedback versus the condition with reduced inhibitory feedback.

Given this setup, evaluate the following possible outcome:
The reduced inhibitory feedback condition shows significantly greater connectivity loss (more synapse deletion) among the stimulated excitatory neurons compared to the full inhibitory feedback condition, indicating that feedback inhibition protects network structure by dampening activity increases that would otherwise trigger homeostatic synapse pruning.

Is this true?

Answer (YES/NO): YES